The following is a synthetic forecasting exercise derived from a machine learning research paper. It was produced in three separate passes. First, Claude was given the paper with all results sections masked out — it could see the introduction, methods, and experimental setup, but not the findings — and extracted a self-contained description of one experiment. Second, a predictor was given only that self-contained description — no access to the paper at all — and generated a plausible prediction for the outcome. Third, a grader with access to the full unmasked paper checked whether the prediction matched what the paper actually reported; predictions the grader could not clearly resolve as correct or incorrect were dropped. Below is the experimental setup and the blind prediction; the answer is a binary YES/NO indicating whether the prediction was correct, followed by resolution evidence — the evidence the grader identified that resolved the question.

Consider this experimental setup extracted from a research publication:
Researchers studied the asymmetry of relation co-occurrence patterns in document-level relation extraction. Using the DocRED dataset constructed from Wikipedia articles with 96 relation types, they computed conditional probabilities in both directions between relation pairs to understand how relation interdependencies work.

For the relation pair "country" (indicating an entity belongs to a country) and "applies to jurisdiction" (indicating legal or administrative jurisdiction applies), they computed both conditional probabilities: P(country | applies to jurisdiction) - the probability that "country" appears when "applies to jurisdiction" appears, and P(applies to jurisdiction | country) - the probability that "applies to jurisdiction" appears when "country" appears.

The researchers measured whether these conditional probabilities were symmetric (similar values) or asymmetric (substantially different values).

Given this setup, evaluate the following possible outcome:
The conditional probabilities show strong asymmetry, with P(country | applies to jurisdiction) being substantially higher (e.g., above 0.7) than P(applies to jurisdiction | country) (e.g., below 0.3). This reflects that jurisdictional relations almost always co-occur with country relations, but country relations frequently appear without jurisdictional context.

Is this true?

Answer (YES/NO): YES